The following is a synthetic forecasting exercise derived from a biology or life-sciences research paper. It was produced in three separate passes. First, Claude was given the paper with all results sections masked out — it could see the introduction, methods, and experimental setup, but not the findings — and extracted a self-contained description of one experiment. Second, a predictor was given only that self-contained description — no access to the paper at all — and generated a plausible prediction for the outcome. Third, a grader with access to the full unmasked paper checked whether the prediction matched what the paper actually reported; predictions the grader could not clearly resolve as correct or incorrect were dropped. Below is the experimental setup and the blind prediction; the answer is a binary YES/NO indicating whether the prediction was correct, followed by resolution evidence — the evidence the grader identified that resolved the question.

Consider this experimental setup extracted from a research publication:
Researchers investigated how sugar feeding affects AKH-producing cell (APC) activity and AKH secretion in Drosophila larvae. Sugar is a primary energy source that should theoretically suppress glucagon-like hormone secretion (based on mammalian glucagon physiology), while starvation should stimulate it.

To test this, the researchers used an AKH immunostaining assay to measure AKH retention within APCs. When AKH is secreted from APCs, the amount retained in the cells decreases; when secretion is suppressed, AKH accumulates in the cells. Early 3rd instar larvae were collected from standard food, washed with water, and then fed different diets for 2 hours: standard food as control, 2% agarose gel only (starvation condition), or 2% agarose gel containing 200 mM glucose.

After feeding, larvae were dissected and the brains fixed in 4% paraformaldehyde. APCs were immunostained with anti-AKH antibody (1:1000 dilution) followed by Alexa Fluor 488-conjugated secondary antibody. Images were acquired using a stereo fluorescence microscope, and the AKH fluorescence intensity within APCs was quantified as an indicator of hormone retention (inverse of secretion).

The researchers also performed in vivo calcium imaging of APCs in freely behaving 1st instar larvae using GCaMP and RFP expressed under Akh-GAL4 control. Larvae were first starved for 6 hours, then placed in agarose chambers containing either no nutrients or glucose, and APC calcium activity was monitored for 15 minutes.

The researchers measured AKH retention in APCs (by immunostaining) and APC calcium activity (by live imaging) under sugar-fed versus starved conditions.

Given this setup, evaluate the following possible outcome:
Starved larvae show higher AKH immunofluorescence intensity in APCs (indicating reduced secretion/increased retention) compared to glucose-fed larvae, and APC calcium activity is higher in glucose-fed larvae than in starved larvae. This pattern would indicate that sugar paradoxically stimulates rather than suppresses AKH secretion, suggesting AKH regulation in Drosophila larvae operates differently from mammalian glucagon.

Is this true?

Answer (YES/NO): NO